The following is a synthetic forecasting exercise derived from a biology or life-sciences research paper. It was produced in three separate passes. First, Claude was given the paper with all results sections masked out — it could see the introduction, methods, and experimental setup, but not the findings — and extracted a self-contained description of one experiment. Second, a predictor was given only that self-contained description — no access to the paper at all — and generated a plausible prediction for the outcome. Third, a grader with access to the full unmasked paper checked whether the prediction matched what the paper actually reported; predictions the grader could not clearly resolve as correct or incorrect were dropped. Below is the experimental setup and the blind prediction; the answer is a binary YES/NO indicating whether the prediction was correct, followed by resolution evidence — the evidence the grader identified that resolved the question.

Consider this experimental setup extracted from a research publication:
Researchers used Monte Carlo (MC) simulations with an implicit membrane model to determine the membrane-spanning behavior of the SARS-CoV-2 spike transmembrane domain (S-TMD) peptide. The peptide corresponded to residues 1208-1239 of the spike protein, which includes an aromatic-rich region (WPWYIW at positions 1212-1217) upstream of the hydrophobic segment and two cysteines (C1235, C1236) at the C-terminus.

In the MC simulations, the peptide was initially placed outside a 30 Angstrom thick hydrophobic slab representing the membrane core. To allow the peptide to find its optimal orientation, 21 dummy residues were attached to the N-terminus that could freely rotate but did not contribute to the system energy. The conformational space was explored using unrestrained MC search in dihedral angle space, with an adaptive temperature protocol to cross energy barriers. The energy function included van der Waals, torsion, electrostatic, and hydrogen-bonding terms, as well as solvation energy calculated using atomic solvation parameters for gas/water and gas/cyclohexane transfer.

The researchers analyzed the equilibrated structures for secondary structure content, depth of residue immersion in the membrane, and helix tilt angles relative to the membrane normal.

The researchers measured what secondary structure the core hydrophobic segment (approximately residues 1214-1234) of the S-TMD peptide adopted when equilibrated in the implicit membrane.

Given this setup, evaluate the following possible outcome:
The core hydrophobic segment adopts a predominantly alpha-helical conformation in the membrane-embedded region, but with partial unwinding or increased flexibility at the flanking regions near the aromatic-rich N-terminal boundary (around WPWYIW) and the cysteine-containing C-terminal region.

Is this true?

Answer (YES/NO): YES